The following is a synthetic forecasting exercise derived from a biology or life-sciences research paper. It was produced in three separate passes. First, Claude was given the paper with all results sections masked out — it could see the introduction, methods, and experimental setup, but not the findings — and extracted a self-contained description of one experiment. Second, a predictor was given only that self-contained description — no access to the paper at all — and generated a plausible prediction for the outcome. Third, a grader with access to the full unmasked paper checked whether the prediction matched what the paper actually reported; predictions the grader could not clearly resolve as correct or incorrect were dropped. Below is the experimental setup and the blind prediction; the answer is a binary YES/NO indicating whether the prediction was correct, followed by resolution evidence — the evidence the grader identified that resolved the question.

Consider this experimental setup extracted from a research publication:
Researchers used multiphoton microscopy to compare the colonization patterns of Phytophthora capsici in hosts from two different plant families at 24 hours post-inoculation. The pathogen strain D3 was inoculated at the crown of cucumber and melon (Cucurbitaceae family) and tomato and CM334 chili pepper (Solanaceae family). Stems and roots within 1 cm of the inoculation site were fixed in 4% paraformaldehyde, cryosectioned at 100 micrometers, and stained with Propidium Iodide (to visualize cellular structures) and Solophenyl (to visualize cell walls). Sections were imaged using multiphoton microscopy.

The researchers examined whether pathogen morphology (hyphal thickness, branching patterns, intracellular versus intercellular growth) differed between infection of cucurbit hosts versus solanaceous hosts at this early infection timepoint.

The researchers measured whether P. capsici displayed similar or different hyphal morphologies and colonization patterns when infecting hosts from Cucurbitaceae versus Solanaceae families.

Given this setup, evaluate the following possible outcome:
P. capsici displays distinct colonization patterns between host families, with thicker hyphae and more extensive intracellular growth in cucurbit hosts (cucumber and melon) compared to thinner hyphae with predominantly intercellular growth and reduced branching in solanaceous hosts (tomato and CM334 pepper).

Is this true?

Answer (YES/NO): NO